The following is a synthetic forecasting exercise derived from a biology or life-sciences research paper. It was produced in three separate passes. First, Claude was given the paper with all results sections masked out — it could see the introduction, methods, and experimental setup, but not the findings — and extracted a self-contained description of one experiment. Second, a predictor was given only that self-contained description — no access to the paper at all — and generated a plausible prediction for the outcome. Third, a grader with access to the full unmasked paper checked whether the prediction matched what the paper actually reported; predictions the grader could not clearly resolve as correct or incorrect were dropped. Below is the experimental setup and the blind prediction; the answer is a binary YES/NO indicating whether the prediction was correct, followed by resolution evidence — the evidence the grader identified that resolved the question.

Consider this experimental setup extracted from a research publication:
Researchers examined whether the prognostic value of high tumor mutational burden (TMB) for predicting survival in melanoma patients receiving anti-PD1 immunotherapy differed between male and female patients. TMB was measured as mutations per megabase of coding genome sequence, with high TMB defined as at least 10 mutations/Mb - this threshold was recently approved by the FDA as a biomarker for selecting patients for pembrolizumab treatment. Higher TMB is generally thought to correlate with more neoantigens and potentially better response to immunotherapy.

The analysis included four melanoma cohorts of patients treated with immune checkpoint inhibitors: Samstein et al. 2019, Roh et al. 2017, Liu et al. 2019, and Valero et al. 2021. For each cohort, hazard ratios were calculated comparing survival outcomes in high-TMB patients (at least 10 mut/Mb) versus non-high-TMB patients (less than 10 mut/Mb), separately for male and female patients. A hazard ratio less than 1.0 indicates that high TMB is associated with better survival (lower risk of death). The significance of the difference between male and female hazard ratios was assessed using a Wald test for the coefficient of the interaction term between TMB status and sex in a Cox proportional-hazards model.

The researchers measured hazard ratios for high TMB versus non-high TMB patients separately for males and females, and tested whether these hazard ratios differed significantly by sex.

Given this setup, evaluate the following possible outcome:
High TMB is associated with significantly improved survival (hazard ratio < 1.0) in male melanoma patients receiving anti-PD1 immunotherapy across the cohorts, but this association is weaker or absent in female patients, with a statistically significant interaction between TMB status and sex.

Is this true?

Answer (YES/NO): NO